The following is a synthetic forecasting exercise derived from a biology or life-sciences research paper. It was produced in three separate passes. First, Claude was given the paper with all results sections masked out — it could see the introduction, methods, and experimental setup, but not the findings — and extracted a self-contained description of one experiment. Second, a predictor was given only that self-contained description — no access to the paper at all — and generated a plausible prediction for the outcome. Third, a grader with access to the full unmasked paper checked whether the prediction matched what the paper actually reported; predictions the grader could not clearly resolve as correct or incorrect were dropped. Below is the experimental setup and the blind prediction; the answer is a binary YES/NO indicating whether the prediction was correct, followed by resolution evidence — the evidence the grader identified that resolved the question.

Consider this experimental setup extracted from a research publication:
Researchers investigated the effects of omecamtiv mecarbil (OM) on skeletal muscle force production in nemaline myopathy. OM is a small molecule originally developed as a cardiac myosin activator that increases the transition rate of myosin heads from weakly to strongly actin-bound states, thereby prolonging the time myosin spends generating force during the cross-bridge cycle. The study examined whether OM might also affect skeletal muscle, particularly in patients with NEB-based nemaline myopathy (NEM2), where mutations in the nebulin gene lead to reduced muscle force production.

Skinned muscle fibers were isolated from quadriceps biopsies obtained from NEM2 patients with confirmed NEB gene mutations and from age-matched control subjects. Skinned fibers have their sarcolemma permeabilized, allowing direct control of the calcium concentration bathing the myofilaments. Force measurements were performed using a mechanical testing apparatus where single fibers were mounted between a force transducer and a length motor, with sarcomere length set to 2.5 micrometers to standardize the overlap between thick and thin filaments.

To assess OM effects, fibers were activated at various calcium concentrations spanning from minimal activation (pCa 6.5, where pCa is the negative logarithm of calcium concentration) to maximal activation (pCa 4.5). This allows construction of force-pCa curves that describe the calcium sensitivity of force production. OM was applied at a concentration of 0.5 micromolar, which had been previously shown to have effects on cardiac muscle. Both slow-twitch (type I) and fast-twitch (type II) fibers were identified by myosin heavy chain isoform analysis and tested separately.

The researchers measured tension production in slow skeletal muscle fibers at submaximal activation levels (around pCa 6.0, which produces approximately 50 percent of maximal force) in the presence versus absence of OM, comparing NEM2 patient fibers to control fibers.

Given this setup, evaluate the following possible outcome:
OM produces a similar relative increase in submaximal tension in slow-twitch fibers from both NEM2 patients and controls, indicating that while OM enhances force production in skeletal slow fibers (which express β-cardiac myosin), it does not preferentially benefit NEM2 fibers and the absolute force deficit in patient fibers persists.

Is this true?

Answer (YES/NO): NO